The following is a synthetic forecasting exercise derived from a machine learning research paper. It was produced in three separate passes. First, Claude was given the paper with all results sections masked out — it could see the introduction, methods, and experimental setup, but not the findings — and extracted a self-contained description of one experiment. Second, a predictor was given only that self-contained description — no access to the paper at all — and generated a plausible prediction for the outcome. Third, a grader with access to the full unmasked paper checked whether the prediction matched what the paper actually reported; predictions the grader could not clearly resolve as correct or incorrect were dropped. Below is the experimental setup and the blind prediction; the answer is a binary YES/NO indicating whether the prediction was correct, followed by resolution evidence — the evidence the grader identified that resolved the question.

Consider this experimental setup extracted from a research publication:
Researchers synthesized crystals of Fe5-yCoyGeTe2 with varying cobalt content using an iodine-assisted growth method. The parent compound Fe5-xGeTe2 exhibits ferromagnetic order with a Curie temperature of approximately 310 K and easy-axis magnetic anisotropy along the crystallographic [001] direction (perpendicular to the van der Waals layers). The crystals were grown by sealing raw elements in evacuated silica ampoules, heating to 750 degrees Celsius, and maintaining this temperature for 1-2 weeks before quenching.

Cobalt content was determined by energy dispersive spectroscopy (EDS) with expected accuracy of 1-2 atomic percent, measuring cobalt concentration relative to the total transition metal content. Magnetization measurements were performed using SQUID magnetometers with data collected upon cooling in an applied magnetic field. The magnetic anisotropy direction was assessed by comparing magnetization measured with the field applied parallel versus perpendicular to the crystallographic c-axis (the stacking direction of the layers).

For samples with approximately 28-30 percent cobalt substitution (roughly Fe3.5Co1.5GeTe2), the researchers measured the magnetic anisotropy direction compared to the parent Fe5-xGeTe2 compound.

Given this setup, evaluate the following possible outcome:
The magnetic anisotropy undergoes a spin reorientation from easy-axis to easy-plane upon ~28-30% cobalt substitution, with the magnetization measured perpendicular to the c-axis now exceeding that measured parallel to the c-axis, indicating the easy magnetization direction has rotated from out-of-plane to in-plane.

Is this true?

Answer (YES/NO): YES